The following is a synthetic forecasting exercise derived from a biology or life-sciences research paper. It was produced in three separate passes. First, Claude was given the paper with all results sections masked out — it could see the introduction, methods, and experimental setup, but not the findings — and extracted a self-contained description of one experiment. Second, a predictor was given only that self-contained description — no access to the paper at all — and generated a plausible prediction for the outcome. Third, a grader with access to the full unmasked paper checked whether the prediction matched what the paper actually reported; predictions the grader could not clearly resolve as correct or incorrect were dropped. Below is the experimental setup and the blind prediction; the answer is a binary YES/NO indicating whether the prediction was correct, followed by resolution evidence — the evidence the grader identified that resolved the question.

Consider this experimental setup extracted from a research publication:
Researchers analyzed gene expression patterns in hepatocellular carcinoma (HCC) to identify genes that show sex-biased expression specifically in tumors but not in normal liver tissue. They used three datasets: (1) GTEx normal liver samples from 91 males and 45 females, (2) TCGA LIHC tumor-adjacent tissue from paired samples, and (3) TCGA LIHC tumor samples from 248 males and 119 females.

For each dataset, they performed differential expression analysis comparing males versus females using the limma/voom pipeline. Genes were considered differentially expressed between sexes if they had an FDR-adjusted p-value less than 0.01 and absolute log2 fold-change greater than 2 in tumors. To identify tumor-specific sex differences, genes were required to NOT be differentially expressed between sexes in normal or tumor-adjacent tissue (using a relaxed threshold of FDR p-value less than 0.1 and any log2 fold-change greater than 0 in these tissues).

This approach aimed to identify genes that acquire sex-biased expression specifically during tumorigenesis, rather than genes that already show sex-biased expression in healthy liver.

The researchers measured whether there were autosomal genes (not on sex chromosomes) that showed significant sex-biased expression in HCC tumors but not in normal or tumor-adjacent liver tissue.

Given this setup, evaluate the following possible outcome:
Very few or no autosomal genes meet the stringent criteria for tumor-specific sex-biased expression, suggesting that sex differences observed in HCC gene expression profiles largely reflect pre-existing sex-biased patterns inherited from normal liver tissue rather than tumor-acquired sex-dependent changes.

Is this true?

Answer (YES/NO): NO